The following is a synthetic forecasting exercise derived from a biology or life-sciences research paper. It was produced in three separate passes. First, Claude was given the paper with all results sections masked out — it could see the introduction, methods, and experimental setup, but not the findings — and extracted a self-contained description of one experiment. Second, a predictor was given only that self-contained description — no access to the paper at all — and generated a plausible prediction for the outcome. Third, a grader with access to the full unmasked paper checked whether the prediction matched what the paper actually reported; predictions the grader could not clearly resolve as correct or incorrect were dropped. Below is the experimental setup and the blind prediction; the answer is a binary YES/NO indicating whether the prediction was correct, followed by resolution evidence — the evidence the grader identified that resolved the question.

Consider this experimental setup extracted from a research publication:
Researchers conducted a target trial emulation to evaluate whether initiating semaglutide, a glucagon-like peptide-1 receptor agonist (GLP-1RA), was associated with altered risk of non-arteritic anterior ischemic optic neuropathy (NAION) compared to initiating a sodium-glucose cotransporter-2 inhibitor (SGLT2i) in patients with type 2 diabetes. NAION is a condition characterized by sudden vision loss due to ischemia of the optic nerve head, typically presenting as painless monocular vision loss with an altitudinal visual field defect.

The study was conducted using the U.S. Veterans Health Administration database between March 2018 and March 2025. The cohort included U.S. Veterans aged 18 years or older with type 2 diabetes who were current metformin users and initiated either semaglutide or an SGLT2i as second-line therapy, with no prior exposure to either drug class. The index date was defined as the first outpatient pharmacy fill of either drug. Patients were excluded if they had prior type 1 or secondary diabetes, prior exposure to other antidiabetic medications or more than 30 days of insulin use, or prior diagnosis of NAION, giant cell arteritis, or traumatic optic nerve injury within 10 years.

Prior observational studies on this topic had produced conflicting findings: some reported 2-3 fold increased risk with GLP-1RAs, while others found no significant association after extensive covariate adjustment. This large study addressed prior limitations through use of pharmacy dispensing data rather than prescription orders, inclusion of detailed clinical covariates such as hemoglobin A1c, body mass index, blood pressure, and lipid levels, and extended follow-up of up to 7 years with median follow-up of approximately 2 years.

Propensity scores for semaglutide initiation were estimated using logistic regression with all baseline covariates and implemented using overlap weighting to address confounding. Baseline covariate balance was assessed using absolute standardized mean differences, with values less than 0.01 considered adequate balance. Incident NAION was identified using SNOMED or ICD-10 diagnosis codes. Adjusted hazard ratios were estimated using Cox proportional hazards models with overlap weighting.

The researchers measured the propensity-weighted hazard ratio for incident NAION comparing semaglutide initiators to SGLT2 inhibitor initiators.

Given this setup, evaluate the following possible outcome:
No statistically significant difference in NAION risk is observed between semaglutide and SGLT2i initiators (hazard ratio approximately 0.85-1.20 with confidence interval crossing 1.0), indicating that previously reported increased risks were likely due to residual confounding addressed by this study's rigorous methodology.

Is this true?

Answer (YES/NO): NO